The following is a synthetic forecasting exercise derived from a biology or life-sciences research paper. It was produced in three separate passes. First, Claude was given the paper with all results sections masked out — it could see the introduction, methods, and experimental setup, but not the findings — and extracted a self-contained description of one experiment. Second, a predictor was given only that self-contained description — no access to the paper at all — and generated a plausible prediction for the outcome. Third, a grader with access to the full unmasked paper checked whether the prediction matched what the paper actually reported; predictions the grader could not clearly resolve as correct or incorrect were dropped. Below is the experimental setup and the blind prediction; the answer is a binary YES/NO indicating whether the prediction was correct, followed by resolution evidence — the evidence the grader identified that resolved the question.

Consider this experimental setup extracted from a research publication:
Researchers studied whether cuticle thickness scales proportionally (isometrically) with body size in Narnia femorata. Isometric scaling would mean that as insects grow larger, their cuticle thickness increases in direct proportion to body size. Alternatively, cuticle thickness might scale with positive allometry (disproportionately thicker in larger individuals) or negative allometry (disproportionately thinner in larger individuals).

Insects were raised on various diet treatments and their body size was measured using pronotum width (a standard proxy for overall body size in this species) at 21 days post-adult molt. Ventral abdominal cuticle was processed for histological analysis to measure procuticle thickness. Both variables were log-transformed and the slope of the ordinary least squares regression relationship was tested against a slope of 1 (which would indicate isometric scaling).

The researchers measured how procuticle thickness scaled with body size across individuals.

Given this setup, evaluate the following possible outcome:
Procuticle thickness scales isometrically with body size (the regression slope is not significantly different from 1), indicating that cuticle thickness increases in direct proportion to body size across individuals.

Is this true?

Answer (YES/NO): YES